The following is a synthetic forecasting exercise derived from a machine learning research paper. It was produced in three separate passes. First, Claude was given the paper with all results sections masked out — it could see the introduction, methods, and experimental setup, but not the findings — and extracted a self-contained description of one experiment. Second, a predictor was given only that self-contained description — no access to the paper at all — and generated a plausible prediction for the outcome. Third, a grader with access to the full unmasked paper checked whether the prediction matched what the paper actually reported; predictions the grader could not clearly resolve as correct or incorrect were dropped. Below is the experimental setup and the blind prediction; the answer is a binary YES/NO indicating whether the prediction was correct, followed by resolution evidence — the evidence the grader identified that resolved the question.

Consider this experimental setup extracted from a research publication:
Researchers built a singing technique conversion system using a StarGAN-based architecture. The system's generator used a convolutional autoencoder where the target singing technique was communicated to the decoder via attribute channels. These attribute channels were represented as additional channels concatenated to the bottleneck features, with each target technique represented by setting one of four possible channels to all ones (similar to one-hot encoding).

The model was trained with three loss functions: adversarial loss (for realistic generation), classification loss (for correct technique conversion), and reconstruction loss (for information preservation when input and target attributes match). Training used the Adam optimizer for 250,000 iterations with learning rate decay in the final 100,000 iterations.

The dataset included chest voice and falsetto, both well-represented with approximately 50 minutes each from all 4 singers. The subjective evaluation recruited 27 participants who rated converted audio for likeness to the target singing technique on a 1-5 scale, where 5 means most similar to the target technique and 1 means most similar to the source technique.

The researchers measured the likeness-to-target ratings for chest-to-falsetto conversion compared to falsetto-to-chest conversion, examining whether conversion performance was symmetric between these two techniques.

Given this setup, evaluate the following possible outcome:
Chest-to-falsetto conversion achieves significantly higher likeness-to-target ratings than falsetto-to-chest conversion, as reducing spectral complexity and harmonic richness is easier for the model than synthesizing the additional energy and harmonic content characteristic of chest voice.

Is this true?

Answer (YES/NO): NO